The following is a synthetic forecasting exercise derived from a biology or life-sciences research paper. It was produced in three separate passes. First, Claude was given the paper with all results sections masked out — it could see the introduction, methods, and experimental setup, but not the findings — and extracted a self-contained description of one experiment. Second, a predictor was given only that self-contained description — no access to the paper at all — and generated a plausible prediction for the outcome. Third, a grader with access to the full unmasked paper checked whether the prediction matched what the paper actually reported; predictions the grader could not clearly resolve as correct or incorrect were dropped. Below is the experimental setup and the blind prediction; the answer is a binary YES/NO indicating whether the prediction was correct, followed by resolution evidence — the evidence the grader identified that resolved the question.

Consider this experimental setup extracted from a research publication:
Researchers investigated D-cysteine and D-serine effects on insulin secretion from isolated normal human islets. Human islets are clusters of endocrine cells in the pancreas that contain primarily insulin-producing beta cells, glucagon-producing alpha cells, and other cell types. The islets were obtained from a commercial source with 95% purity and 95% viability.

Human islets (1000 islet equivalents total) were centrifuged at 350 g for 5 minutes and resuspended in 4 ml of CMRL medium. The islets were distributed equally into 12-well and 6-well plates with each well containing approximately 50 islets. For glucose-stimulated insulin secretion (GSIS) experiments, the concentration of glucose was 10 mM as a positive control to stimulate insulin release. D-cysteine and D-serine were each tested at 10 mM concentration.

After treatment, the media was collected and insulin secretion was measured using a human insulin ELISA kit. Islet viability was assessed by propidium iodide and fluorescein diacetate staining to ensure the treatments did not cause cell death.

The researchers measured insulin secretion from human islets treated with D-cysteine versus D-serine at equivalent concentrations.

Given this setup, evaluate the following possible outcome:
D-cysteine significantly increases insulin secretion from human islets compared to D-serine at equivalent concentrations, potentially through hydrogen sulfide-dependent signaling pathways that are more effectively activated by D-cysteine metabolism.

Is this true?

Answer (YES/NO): NO